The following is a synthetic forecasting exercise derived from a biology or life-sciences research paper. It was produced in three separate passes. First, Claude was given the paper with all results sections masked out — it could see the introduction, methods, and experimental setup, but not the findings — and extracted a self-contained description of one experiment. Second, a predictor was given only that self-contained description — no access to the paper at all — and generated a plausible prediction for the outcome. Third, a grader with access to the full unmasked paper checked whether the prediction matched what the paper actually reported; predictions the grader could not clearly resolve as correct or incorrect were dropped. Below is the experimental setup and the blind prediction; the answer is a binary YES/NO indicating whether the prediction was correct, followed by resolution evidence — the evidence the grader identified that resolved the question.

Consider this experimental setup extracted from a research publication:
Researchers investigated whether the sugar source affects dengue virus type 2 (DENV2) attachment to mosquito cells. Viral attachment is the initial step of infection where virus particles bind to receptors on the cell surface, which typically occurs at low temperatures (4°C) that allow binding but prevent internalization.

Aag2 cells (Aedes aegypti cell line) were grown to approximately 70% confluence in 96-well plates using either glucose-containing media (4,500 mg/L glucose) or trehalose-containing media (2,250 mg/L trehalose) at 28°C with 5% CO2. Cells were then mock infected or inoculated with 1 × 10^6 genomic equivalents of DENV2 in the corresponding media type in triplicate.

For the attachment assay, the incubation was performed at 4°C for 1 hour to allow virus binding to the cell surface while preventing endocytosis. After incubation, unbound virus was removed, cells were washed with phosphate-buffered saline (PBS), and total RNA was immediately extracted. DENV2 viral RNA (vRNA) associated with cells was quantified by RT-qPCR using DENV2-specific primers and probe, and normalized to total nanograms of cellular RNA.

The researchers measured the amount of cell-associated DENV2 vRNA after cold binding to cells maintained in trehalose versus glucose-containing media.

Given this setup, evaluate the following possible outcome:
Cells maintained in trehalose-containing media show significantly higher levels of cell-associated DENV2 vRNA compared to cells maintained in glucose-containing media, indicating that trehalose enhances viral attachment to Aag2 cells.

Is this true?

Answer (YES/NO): NO